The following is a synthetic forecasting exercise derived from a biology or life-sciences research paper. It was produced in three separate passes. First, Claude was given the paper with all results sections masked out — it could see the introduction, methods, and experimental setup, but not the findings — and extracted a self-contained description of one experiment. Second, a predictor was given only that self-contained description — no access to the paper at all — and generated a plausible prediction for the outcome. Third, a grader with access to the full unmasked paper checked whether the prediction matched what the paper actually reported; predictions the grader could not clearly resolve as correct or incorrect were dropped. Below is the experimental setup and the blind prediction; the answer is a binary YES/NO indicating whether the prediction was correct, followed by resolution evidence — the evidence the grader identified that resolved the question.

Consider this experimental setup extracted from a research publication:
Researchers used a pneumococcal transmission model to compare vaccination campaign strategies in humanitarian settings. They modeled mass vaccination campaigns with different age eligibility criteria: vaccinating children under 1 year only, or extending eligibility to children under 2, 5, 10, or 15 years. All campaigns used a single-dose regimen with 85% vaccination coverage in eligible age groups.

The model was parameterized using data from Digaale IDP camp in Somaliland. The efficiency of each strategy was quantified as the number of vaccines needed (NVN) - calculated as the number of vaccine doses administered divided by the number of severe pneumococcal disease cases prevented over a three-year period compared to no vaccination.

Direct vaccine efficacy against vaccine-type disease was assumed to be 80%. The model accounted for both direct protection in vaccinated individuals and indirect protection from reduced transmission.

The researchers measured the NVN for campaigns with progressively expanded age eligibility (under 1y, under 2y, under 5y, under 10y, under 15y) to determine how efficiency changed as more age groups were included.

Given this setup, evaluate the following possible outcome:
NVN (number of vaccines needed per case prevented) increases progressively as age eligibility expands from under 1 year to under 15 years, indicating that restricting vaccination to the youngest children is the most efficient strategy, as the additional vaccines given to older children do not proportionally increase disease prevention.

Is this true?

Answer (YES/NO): NO